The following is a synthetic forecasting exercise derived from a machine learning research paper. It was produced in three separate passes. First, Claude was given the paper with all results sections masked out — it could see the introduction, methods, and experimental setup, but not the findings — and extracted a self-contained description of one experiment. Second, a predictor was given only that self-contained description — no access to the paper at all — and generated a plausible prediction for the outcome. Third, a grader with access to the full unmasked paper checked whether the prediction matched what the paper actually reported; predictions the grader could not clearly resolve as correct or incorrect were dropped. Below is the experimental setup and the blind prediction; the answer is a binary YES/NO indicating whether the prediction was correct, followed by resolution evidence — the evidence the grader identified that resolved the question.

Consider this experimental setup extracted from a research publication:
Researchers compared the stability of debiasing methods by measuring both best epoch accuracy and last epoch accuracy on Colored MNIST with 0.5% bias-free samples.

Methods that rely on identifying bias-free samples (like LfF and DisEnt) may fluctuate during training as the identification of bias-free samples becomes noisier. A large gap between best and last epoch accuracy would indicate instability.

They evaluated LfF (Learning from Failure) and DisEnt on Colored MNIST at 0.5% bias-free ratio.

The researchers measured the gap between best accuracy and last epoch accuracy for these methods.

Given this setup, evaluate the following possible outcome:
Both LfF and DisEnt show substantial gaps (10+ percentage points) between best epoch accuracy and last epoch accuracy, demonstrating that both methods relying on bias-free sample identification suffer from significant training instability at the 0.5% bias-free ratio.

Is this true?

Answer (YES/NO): NO